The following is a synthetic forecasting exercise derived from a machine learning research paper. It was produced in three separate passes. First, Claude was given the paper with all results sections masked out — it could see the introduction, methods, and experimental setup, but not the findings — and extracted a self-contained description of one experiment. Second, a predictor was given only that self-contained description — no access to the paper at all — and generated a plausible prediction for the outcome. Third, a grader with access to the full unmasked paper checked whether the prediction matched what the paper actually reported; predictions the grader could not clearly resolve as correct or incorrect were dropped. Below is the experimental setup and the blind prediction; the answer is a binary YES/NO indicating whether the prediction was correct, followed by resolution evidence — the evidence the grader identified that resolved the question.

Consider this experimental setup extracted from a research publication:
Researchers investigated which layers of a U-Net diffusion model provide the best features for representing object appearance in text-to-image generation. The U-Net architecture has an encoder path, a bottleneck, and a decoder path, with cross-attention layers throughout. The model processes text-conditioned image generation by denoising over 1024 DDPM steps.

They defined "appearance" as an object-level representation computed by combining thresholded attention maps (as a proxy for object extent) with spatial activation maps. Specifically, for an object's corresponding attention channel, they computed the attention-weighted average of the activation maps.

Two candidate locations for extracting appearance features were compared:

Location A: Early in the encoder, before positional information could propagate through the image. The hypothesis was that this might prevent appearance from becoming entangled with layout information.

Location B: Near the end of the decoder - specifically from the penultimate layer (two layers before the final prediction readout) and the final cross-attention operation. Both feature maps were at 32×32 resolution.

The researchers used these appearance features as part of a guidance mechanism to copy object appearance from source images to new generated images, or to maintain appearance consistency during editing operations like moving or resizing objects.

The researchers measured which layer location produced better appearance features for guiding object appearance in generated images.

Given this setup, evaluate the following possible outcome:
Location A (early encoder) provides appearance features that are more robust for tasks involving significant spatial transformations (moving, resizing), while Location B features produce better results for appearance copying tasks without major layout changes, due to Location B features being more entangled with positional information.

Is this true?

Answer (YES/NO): NO